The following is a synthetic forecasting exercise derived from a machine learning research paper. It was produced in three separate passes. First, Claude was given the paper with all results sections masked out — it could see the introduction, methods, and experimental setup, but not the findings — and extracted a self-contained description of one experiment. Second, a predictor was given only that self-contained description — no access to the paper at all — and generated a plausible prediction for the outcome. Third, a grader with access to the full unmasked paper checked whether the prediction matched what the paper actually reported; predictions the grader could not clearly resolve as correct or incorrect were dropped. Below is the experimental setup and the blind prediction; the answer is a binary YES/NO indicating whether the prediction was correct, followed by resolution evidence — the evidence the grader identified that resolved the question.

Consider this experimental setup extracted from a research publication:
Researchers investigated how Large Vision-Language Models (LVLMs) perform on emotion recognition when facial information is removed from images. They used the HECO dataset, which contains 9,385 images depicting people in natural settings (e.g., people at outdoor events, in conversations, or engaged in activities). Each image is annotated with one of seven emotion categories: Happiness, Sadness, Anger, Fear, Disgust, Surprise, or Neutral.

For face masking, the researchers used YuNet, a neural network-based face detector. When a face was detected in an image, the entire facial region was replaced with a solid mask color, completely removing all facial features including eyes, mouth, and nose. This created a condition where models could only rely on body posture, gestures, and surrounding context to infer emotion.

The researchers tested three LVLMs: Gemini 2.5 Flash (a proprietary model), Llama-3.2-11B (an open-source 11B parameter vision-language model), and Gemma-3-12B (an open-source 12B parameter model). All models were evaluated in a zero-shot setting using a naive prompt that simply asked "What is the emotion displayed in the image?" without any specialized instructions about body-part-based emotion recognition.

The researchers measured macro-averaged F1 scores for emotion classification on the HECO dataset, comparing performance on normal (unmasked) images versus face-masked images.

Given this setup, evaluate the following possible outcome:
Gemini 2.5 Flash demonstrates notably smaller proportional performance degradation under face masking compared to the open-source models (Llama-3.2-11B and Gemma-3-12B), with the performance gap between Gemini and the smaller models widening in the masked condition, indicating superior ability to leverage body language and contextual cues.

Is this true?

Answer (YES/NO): NO